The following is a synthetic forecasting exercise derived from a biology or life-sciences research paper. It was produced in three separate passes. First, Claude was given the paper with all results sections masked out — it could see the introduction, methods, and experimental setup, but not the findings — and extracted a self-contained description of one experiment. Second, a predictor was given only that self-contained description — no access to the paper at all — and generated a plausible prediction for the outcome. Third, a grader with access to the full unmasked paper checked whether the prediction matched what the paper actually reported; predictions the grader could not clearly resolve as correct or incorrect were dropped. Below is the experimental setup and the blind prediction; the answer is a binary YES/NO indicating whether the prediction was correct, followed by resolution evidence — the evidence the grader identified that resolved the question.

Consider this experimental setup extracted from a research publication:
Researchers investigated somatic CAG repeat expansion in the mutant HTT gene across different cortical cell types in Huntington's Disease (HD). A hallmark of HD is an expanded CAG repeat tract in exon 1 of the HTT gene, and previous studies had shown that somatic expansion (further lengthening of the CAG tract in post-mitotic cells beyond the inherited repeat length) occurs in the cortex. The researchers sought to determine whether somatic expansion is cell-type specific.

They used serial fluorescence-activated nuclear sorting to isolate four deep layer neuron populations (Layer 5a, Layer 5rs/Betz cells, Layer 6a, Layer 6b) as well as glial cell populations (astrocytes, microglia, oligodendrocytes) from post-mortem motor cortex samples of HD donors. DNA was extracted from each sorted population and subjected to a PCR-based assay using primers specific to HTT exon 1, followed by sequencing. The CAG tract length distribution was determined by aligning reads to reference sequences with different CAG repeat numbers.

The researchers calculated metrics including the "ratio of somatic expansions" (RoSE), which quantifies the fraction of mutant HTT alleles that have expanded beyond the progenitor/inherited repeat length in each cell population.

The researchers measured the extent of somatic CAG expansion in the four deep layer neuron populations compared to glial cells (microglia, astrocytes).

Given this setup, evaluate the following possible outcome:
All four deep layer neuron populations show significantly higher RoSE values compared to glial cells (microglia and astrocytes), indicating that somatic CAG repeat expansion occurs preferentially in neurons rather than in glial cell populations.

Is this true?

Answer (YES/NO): YES